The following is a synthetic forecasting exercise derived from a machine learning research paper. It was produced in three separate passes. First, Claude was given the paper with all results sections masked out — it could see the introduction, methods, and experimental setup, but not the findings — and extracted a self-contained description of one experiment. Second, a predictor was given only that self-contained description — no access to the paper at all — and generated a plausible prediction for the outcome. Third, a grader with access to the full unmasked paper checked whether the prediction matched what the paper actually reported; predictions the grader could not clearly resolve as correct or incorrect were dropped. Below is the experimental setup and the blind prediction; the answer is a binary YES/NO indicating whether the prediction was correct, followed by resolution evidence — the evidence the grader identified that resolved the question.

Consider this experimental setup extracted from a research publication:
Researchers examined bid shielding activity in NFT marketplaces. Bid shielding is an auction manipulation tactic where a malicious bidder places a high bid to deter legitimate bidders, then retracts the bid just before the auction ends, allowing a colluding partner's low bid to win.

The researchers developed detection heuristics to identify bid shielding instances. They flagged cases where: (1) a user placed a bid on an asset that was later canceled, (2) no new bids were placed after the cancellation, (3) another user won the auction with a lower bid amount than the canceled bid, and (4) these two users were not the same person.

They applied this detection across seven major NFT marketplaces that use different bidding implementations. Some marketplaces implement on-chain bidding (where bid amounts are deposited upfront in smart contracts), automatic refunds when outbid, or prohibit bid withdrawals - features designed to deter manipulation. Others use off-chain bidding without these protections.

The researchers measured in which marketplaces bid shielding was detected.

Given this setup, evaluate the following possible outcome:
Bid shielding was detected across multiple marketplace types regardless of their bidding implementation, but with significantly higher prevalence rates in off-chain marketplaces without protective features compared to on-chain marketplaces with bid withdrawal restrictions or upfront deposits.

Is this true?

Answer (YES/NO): NO